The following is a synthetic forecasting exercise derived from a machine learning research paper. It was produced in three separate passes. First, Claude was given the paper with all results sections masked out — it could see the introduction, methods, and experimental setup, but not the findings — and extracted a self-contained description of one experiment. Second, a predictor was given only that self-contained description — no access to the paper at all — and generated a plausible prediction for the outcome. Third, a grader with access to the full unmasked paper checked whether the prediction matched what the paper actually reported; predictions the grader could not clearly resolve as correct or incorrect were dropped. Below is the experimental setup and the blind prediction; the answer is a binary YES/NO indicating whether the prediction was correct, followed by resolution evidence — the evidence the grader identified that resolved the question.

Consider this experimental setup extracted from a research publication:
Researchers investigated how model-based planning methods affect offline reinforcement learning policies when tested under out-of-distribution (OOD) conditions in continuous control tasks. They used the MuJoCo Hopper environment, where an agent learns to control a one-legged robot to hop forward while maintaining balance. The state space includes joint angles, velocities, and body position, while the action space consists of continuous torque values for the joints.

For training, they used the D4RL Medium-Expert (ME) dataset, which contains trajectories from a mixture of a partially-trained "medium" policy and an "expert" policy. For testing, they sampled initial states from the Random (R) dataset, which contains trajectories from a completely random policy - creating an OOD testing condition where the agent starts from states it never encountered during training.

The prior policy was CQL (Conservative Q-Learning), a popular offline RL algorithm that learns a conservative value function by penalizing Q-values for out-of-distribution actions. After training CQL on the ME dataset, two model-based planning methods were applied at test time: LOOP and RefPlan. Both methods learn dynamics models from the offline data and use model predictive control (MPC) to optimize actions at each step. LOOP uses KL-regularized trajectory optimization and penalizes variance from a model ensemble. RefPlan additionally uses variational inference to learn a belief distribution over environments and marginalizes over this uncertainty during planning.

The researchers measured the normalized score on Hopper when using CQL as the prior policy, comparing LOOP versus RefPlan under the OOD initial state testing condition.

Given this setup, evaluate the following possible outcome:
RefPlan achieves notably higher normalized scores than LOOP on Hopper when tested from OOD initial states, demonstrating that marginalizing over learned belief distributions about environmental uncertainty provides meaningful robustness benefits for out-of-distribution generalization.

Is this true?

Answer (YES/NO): NO